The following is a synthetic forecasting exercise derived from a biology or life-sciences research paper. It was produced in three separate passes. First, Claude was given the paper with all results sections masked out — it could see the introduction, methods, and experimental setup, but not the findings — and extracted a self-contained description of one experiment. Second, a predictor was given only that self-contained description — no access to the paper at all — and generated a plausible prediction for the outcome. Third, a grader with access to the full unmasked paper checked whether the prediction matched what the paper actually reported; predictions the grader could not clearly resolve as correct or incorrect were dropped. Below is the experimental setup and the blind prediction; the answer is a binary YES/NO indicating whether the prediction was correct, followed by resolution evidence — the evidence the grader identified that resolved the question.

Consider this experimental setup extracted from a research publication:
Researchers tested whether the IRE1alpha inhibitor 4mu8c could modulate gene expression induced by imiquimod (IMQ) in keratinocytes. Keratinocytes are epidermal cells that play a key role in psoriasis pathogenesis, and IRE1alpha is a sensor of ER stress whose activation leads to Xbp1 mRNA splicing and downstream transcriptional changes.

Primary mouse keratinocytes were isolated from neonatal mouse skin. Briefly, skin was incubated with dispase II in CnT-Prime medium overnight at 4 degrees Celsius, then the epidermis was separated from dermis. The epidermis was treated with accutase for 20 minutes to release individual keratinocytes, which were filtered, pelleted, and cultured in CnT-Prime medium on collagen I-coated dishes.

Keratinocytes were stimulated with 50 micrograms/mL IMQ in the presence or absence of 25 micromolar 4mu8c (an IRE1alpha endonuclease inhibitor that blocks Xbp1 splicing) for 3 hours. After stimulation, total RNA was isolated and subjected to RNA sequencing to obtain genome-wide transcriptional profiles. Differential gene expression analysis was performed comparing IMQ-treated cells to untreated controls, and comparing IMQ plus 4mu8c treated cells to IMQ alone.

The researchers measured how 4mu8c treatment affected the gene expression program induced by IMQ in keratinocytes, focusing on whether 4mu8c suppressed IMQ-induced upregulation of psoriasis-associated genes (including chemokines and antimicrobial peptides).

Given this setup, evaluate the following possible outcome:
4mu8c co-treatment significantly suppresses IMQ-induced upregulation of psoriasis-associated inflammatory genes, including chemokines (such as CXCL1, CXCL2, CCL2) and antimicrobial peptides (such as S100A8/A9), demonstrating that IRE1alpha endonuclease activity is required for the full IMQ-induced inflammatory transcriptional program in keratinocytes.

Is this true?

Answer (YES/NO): NO